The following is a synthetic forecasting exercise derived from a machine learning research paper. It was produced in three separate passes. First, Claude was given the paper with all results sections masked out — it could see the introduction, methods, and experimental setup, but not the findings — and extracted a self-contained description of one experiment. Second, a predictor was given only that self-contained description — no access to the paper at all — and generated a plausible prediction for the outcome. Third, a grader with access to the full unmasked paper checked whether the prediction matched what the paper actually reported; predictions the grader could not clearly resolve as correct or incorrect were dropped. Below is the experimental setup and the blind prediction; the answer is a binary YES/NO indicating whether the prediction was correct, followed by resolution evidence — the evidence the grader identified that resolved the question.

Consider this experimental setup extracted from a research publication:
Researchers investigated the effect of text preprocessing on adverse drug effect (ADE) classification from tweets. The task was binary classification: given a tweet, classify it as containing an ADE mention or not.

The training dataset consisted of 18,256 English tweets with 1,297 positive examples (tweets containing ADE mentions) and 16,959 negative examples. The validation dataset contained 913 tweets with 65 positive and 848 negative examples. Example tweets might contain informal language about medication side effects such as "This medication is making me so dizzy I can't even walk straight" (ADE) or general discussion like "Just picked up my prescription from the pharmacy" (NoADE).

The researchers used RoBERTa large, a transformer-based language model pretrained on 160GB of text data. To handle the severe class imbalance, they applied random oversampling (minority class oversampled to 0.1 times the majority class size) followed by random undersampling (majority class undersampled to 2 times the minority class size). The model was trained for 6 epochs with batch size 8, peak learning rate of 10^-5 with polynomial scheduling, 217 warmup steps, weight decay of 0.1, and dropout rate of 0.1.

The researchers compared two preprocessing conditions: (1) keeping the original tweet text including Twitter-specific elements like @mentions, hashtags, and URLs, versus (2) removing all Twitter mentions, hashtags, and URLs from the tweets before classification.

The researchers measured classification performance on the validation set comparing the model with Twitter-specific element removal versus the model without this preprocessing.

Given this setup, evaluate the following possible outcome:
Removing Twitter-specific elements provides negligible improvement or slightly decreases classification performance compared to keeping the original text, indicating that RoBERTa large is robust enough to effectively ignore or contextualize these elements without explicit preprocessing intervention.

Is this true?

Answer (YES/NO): YES